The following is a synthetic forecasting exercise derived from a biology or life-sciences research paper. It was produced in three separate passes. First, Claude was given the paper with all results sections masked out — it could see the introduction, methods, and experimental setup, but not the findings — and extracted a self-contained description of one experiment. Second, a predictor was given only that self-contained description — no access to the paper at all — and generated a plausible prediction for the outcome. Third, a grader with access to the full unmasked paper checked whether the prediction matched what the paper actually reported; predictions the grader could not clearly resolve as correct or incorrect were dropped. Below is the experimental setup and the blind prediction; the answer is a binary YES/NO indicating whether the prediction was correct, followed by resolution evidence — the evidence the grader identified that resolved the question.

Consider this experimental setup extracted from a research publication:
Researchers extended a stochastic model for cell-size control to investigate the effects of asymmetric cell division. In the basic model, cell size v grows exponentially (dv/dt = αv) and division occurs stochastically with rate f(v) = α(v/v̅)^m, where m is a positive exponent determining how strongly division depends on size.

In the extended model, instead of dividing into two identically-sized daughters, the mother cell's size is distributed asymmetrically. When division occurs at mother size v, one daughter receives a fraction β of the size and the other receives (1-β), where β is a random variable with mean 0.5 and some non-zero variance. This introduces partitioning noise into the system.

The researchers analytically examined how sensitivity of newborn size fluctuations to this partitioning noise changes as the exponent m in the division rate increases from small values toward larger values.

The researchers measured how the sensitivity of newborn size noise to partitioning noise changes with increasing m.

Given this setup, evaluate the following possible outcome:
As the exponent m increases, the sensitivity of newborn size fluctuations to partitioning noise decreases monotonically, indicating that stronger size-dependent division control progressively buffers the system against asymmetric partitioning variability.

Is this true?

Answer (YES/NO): YES